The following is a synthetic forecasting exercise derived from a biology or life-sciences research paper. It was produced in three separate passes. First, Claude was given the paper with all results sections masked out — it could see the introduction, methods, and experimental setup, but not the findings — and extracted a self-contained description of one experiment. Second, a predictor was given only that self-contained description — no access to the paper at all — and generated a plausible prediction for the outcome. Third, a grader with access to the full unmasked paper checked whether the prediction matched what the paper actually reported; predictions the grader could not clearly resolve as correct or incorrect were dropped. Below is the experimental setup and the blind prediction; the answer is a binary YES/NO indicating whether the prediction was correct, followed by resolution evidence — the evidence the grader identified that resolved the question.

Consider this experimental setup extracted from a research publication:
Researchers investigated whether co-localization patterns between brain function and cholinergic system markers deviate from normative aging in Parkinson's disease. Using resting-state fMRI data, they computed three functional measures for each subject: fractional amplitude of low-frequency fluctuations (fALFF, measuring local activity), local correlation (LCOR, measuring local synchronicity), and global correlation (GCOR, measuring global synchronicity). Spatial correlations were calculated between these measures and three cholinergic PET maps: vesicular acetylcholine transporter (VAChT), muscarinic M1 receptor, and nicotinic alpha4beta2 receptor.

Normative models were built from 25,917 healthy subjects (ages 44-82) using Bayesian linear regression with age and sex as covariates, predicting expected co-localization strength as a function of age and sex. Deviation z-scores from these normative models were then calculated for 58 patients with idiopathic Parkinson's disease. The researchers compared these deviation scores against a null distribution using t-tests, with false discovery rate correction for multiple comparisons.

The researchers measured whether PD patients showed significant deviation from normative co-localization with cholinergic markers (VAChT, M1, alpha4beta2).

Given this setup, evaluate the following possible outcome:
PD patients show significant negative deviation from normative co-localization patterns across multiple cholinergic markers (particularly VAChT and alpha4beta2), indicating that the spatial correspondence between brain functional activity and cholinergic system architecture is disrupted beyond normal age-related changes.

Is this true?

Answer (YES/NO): NO